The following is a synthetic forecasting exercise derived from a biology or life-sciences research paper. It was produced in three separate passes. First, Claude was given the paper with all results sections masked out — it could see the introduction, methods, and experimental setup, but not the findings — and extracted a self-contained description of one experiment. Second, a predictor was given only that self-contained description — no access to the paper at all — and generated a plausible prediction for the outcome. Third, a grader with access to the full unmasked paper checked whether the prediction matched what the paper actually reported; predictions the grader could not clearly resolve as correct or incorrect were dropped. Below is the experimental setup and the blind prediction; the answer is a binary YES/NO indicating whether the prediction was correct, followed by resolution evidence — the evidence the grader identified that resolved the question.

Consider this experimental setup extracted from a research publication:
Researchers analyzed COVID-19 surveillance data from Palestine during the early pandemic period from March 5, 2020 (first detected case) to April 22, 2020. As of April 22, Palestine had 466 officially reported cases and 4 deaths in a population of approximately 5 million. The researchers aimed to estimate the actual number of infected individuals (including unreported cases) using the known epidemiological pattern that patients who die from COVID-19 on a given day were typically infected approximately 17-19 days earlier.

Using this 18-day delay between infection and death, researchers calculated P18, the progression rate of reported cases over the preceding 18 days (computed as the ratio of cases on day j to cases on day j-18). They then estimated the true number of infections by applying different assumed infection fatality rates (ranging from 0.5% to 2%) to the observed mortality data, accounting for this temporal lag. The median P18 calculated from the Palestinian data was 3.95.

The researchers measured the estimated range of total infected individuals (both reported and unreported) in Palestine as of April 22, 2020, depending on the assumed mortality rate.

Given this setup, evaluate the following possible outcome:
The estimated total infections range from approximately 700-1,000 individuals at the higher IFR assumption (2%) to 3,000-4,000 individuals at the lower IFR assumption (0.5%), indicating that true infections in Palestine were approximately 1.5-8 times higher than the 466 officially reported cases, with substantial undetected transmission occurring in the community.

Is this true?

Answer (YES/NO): NO